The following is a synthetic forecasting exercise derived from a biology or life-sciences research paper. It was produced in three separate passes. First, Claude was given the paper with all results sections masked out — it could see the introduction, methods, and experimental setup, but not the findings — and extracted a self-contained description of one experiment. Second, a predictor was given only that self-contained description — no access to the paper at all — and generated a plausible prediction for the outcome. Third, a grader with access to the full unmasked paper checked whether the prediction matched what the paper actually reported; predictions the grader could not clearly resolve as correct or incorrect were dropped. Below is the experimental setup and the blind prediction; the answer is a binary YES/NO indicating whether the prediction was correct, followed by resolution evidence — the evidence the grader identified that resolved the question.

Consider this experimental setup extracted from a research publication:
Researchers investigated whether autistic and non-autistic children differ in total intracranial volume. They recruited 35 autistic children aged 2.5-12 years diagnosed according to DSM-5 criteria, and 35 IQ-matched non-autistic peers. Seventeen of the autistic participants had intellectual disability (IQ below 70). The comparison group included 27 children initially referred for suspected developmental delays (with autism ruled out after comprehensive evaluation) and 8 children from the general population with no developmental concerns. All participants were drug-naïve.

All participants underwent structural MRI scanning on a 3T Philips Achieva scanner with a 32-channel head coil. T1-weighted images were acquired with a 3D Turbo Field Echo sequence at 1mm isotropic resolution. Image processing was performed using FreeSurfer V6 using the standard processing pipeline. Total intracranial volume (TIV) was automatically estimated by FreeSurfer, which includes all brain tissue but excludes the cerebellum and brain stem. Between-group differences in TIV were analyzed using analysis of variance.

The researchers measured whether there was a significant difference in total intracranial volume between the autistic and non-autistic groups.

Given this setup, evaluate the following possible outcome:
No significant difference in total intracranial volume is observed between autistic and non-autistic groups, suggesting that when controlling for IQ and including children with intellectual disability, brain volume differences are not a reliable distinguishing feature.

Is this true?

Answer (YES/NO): YES